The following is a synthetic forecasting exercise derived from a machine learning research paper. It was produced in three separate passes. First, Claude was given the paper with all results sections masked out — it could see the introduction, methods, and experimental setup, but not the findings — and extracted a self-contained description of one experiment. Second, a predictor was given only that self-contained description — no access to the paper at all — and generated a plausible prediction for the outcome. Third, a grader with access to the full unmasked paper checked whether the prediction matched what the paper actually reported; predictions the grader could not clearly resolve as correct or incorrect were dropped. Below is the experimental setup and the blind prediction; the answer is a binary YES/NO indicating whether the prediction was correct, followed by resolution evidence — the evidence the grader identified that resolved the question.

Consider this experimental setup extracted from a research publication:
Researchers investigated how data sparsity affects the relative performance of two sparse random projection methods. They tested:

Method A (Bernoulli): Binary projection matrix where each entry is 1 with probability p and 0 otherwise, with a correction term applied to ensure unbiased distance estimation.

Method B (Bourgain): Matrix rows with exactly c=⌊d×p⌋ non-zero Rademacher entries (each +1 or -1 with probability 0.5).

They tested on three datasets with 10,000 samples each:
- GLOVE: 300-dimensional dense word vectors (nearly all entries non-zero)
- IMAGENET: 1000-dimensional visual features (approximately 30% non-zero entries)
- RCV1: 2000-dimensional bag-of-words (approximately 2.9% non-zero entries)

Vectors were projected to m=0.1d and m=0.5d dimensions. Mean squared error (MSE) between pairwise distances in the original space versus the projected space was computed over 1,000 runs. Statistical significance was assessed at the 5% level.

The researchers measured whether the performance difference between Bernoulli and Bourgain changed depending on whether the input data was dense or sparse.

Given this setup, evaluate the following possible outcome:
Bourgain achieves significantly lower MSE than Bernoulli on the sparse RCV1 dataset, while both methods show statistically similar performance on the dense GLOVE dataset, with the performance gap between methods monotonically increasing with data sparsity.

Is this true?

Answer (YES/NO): NO